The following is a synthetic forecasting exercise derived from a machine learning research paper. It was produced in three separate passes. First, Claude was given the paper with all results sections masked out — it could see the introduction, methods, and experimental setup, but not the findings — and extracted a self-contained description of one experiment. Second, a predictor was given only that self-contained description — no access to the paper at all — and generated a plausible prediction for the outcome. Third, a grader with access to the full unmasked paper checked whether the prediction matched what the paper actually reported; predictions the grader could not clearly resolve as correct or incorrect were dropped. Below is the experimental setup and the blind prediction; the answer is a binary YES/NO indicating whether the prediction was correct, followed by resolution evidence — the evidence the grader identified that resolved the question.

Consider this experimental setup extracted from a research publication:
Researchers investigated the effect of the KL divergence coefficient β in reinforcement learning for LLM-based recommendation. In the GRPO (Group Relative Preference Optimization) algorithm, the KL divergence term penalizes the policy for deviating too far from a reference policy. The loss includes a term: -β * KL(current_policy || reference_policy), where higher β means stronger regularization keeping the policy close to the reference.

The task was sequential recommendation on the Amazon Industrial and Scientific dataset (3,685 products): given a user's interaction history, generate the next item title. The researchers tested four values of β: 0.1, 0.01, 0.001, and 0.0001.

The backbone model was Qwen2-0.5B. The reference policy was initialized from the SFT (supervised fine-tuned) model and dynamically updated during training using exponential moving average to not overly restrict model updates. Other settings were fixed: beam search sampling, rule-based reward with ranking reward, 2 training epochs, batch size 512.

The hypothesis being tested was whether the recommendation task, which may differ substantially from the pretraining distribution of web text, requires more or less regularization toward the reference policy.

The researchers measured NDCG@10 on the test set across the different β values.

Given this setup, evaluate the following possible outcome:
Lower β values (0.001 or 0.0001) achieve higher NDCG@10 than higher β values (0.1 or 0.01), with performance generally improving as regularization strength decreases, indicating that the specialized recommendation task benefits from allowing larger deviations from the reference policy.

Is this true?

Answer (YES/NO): NO